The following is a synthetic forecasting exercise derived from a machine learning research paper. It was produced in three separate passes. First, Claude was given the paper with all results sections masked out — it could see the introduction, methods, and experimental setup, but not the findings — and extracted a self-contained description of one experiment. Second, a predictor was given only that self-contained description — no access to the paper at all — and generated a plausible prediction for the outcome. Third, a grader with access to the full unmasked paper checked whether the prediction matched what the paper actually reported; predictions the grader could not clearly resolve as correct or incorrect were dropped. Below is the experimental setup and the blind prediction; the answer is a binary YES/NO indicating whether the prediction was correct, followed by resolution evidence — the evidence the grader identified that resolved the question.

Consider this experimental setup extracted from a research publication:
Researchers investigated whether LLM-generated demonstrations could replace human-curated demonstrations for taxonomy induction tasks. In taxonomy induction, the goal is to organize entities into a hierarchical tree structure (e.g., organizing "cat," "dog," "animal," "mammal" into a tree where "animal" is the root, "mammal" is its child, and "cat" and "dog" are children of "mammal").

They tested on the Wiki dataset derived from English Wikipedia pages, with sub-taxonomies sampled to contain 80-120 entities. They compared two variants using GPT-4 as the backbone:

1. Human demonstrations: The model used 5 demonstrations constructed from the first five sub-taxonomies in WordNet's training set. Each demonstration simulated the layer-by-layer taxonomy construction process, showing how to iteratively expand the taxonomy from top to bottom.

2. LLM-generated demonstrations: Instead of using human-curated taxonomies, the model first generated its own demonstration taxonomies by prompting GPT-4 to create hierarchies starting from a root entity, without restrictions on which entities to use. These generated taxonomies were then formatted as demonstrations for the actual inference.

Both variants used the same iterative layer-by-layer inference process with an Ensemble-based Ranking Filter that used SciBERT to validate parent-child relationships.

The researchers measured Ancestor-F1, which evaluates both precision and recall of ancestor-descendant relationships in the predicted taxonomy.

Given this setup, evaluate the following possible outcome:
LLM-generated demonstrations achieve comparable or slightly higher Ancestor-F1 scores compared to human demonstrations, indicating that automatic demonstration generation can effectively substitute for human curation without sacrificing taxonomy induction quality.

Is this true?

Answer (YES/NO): NO